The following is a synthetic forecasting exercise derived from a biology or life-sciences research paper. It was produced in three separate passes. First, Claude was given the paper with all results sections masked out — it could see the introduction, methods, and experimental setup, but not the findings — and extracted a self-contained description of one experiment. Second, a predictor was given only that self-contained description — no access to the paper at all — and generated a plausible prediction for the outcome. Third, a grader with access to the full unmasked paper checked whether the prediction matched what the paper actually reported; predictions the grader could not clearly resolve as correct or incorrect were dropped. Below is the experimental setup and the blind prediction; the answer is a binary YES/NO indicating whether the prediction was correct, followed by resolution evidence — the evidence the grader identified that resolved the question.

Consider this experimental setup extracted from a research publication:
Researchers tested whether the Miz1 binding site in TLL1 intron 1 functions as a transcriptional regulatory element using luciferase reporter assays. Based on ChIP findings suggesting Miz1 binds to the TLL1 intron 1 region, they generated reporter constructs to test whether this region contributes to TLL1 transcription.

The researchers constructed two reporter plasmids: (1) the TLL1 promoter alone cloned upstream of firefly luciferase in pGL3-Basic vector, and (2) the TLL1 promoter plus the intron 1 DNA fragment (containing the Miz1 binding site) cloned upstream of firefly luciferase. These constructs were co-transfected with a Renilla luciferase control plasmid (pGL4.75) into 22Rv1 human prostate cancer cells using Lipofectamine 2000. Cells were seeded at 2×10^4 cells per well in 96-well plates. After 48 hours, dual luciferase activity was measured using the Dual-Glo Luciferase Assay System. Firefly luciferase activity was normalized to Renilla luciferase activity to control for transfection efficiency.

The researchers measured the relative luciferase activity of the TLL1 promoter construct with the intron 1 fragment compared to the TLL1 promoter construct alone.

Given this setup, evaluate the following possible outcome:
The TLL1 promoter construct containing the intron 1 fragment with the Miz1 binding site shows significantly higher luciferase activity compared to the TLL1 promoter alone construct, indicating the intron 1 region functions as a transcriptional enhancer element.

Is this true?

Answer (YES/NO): YES